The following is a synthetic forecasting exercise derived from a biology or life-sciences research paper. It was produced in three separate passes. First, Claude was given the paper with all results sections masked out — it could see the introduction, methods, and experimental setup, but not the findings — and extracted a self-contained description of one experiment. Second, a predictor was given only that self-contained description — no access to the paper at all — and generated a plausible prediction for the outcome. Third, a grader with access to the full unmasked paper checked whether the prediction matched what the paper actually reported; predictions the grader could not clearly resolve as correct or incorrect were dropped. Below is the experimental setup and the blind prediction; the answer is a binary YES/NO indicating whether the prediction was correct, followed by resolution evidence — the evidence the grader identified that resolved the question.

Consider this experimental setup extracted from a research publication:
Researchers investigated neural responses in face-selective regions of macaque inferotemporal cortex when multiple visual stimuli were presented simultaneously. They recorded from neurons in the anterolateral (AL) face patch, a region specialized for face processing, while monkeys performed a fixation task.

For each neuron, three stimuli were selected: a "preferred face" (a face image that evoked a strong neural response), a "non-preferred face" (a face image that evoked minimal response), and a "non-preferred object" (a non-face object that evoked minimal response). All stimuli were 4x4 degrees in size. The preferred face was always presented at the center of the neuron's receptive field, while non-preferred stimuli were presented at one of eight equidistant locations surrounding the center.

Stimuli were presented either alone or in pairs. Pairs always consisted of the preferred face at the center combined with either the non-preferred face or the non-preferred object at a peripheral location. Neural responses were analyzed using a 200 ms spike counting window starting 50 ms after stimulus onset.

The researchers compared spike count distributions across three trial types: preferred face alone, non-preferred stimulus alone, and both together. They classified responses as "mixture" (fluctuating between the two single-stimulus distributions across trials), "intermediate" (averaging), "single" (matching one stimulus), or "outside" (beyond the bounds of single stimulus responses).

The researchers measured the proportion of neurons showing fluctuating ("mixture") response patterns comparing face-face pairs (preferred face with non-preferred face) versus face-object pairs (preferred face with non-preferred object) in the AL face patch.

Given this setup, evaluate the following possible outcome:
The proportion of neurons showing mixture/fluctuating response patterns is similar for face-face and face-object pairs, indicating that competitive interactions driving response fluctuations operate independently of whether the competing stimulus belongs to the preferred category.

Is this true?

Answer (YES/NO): YES